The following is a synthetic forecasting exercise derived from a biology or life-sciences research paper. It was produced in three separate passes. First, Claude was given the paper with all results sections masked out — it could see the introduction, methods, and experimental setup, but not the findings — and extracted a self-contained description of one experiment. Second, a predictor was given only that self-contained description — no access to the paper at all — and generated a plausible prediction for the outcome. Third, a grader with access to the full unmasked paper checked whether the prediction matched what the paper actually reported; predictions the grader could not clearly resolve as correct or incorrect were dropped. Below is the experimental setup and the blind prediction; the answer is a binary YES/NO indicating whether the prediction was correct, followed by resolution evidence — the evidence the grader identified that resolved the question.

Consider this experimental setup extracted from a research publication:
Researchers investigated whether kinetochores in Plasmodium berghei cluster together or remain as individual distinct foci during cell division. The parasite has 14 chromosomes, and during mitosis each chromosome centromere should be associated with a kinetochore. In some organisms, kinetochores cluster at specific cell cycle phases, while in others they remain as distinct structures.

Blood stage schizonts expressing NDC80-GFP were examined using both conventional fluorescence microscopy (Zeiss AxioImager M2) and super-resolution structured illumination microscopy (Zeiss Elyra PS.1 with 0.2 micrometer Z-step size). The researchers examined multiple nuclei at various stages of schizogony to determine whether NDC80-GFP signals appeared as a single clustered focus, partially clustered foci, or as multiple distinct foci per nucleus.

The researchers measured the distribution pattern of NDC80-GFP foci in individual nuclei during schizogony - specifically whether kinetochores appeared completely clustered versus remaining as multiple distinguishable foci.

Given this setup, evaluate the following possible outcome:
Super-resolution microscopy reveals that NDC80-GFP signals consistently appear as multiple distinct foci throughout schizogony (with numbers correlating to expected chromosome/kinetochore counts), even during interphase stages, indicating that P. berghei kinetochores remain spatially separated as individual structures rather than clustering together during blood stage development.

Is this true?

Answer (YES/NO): NO